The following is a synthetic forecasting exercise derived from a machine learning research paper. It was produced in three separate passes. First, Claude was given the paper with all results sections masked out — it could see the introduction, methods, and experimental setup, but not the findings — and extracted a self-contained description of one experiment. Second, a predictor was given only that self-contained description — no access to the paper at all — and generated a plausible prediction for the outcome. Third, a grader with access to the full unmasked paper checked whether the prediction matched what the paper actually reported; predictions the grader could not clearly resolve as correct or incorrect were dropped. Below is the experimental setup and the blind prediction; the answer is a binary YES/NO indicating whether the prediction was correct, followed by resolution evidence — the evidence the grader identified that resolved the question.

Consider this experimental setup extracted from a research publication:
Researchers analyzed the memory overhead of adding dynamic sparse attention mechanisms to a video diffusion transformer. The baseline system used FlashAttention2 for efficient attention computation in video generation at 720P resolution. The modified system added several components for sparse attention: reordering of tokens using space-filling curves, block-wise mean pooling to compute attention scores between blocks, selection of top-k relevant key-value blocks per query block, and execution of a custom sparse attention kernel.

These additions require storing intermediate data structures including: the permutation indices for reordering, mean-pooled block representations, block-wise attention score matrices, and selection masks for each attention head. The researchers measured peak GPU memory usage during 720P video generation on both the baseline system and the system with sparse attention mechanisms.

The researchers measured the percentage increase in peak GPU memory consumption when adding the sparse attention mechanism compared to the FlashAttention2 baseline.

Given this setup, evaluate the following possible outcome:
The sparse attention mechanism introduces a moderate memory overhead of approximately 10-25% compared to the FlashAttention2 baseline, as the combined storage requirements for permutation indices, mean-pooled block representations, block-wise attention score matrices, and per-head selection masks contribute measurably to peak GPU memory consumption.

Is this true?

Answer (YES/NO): NO